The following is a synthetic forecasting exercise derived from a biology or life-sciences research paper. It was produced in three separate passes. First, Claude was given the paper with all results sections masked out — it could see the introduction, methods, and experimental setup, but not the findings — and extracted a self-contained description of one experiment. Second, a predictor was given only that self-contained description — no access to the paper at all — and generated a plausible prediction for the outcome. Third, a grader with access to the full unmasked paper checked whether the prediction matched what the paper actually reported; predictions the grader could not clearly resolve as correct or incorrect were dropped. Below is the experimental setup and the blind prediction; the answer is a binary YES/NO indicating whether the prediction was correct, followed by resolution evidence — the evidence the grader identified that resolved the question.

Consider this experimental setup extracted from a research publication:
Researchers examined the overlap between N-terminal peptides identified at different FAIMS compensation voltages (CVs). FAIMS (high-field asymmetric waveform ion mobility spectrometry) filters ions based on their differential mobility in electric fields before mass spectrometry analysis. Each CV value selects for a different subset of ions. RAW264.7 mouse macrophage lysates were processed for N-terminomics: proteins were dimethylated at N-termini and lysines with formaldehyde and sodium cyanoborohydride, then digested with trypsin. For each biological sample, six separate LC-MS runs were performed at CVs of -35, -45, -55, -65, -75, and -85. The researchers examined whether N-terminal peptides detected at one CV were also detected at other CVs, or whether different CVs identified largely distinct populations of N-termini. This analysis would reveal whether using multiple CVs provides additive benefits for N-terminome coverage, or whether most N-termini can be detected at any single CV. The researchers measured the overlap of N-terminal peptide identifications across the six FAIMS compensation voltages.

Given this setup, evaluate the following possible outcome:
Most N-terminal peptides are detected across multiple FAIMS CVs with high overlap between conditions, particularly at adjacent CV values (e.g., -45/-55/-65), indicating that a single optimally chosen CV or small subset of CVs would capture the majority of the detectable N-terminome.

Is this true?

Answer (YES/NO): NO